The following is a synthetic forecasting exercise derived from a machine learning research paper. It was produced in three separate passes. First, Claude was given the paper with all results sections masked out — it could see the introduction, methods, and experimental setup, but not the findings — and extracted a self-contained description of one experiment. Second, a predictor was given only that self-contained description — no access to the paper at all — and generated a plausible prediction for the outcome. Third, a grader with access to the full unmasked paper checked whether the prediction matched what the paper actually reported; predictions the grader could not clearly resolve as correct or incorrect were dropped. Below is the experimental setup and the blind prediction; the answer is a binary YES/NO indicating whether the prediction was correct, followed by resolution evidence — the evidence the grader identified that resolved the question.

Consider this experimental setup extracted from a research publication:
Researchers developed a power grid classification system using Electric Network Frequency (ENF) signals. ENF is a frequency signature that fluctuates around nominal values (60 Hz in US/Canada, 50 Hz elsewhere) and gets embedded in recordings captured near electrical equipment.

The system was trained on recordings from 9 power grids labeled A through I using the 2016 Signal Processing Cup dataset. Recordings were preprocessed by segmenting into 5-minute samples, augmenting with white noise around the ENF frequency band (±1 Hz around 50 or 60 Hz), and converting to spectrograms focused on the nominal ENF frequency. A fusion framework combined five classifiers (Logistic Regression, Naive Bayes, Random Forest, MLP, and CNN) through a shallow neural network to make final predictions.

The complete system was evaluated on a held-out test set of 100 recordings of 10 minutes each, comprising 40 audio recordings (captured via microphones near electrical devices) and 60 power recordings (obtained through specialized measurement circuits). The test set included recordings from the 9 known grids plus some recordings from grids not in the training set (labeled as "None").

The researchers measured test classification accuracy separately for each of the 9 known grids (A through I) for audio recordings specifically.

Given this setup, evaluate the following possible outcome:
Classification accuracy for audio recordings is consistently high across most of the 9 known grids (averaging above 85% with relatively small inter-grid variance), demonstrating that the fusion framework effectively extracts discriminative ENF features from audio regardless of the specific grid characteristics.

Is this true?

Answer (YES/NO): NO